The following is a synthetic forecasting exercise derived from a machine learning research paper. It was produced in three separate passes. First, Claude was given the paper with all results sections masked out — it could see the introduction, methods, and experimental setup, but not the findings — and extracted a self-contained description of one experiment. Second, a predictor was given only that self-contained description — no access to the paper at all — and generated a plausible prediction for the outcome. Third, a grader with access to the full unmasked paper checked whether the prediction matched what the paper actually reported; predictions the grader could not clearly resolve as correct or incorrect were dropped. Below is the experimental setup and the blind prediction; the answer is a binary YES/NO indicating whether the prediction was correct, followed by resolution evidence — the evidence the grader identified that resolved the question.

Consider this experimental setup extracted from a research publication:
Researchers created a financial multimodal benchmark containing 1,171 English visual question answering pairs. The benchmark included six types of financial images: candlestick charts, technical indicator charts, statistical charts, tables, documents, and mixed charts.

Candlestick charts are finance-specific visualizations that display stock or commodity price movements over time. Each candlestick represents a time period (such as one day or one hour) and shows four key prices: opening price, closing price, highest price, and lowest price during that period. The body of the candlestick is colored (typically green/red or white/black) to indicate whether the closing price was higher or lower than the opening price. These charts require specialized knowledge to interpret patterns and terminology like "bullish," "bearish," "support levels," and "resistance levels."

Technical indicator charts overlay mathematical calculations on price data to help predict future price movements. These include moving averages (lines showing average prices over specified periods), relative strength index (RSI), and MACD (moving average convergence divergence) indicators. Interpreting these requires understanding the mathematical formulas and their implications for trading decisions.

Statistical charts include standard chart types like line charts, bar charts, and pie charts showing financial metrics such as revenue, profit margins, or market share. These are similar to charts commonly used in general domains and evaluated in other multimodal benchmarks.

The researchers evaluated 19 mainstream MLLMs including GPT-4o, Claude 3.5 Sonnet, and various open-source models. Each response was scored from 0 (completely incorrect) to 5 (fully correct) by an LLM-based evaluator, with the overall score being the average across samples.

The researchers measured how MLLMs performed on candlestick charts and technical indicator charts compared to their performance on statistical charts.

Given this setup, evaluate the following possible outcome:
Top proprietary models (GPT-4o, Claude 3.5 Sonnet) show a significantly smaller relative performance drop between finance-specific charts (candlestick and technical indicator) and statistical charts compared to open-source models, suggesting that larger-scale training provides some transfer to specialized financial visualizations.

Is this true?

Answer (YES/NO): NO